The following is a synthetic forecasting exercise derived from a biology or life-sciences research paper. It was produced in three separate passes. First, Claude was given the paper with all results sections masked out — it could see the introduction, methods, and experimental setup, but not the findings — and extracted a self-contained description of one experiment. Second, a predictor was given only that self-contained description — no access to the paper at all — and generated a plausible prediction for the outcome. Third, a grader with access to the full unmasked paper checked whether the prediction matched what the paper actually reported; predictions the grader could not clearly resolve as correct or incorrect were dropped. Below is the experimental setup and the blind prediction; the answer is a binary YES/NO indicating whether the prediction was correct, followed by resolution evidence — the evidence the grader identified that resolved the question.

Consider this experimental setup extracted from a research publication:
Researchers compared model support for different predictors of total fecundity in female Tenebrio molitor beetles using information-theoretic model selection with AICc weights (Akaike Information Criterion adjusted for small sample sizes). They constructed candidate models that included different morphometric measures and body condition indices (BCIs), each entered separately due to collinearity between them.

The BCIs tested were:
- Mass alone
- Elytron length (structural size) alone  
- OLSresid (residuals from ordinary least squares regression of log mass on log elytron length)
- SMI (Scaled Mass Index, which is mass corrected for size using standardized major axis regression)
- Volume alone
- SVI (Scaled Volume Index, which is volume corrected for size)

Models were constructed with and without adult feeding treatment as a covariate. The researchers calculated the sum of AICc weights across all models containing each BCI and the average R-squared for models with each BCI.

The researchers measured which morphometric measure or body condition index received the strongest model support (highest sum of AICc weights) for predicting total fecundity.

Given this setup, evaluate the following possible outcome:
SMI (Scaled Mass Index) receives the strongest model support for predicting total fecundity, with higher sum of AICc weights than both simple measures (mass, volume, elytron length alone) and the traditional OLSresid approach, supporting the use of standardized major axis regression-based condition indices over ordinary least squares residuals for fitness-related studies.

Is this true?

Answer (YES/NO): NO